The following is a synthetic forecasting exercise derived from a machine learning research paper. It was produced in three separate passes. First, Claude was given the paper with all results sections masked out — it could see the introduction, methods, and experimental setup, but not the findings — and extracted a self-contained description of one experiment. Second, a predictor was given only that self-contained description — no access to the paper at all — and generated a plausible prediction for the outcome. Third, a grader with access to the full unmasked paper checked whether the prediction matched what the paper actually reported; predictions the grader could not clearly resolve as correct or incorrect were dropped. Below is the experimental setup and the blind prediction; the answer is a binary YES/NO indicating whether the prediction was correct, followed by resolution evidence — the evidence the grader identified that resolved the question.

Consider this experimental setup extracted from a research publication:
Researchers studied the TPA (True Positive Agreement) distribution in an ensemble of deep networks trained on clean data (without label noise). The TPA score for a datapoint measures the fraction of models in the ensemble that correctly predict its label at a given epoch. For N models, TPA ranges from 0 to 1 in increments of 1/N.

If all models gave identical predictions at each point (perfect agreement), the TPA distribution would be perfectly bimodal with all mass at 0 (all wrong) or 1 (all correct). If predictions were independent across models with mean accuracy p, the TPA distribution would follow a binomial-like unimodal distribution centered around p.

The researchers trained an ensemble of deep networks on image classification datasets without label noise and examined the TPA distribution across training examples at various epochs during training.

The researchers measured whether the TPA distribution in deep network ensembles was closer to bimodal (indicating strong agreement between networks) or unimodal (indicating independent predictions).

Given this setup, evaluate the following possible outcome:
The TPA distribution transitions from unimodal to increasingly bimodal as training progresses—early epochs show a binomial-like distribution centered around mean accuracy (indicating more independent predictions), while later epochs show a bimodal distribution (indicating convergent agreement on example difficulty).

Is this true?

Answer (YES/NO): NO